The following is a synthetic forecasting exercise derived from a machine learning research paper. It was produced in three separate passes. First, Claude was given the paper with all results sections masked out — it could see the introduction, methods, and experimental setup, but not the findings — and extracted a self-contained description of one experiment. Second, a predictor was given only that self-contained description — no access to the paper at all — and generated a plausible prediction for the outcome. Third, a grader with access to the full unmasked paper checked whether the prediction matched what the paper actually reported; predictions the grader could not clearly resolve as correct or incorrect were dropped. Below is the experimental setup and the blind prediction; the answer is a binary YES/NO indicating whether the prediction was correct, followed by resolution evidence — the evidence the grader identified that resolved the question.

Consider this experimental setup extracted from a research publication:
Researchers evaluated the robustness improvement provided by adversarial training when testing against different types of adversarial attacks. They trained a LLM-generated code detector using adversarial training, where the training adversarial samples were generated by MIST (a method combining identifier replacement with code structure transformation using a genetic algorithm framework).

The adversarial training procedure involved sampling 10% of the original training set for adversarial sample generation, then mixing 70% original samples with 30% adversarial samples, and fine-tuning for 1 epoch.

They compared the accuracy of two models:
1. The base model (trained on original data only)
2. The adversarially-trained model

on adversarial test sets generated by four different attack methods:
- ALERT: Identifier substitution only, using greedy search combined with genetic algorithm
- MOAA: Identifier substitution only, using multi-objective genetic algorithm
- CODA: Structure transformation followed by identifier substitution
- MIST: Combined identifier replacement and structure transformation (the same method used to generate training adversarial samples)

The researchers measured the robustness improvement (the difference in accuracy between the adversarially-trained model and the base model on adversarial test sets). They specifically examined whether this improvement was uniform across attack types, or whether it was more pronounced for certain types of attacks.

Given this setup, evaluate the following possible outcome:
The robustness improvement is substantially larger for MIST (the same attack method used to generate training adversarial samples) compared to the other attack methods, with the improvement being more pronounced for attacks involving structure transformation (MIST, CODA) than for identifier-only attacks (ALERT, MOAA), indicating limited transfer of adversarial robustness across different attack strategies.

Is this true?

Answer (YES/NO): NO